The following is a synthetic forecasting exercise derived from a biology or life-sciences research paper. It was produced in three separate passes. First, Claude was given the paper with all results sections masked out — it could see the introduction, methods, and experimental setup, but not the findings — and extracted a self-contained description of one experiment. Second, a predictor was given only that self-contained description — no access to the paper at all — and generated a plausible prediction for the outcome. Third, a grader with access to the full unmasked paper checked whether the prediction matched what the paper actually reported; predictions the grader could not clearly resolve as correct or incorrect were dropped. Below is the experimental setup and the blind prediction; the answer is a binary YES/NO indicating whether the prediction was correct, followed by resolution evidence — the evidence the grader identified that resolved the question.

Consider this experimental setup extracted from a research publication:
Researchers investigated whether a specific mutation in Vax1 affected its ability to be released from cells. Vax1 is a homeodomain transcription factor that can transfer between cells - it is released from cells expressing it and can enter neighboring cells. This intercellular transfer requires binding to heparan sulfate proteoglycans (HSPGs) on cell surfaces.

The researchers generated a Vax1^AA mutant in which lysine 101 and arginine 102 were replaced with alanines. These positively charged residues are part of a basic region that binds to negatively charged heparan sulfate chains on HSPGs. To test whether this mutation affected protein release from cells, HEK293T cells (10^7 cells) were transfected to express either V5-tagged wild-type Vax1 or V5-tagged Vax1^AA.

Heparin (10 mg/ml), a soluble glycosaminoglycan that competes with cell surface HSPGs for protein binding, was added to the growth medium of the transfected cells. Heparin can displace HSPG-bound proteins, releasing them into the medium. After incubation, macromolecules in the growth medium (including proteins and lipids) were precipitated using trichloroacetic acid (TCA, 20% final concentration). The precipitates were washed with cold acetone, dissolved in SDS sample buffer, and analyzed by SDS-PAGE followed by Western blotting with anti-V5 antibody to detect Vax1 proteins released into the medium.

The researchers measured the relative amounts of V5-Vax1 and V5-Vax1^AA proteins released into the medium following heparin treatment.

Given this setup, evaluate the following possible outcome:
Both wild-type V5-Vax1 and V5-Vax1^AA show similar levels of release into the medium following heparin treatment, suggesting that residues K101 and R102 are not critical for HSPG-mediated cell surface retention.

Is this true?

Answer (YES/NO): NO